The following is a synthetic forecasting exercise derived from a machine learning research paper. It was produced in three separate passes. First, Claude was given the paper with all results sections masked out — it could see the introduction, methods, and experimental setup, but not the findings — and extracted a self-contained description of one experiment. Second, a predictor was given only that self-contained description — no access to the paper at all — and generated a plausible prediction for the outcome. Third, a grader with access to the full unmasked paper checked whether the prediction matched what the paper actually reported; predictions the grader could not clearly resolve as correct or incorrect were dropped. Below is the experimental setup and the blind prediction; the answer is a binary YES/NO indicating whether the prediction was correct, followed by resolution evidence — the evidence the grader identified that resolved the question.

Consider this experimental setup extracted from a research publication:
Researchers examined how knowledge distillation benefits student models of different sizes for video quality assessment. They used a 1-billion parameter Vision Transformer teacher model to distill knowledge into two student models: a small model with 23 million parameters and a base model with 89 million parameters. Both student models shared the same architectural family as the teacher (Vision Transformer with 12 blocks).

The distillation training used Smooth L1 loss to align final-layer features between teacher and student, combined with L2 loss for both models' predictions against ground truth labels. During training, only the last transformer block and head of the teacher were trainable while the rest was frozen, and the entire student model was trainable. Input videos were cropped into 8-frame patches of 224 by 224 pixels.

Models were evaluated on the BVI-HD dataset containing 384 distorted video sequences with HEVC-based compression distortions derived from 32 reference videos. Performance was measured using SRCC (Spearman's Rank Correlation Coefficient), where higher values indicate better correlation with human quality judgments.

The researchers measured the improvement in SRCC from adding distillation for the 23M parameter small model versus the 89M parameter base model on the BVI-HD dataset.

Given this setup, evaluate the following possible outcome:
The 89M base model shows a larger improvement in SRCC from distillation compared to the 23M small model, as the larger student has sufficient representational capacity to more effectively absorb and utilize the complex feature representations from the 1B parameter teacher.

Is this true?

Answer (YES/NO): NO